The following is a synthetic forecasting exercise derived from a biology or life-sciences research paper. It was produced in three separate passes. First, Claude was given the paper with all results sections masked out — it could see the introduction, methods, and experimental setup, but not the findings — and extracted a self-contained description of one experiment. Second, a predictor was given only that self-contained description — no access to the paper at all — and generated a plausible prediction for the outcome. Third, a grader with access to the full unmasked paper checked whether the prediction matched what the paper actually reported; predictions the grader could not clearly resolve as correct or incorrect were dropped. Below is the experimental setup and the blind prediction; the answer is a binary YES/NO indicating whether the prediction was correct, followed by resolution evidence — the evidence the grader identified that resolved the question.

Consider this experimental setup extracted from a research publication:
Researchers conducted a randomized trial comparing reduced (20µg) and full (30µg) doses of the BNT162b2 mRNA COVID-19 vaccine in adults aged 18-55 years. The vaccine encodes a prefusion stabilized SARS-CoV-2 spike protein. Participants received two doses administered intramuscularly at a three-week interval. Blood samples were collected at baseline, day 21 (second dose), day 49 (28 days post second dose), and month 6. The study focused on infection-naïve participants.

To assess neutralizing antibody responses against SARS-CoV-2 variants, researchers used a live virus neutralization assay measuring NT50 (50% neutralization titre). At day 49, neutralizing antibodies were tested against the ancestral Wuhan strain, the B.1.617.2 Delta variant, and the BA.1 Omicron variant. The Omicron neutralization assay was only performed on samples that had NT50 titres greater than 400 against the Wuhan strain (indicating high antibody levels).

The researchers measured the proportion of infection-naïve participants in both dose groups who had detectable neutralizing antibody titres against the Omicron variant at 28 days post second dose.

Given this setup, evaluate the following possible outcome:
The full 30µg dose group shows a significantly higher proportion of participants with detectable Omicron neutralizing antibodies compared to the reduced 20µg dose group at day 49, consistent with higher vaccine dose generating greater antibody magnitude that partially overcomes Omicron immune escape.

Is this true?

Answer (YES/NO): NO